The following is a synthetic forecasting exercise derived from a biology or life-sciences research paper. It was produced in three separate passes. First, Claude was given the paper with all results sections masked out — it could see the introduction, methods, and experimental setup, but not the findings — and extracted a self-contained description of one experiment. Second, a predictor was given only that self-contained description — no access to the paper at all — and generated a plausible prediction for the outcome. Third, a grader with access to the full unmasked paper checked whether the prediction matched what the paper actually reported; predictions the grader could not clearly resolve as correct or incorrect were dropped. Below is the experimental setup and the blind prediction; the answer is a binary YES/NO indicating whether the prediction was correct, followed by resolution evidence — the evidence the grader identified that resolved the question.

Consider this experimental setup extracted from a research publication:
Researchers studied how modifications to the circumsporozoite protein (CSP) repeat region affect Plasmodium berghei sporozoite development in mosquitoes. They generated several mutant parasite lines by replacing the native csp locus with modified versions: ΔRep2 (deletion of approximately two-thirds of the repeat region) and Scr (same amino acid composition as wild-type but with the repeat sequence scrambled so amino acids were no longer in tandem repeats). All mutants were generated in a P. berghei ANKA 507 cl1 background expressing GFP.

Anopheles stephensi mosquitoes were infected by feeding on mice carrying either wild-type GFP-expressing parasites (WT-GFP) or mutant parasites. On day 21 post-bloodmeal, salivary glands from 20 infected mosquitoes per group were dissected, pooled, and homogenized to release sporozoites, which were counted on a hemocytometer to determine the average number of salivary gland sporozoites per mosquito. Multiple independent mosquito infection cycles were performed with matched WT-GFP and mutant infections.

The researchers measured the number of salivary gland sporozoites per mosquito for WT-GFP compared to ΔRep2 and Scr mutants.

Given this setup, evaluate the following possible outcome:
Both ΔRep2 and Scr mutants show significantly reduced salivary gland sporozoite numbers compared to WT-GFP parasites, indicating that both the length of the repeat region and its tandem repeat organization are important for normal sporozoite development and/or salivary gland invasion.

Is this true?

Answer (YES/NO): YES